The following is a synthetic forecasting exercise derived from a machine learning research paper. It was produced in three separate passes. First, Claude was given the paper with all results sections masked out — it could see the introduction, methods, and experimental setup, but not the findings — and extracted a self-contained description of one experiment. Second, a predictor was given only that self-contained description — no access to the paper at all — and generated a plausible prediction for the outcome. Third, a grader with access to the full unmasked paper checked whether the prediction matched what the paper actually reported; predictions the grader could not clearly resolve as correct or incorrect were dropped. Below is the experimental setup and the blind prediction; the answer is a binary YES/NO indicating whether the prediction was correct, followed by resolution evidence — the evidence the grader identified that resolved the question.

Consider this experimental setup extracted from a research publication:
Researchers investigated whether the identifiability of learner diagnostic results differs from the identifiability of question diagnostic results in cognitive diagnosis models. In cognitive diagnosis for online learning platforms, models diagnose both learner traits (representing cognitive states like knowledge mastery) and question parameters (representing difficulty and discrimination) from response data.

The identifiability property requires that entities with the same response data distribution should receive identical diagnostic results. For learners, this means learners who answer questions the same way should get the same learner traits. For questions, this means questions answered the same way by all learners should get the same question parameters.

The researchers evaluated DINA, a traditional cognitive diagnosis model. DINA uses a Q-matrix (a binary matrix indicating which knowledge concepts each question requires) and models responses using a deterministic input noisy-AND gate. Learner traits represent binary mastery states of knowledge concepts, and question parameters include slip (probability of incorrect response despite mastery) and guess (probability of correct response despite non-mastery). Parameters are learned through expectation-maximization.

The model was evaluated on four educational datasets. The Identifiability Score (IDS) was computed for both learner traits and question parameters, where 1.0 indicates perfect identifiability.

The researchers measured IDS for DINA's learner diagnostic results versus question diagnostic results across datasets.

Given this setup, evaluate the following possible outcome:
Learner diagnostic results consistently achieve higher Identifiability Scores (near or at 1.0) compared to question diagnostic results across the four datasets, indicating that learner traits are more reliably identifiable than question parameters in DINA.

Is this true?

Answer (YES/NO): NO